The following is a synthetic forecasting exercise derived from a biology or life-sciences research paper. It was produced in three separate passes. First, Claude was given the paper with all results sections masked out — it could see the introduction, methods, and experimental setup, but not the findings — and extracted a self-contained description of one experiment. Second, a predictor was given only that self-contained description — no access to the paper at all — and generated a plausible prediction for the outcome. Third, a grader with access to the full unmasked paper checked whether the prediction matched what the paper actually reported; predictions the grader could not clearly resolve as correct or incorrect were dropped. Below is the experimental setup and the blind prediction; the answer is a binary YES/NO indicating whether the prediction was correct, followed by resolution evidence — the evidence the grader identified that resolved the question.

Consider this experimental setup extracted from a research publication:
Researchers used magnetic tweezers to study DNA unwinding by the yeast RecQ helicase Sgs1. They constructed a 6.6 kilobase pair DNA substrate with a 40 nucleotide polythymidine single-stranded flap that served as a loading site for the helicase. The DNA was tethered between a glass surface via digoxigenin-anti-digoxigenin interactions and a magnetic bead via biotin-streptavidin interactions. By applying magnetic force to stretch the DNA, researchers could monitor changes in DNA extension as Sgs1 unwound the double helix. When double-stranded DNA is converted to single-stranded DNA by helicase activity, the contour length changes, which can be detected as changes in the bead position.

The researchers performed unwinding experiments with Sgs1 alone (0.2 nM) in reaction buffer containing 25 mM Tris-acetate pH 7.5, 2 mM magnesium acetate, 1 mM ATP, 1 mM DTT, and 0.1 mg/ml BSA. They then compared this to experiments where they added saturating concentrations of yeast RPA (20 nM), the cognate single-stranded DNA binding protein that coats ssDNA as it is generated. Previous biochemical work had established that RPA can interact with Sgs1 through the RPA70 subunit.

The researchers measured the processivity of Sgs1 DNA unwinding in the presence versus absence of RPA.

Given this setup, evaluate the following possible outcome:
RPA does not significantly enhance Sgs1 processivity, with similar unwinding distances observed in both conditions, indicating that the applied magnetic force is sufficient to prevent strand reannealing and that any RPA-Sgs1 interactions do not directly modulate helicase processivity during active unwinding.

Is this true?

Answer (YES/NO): NO